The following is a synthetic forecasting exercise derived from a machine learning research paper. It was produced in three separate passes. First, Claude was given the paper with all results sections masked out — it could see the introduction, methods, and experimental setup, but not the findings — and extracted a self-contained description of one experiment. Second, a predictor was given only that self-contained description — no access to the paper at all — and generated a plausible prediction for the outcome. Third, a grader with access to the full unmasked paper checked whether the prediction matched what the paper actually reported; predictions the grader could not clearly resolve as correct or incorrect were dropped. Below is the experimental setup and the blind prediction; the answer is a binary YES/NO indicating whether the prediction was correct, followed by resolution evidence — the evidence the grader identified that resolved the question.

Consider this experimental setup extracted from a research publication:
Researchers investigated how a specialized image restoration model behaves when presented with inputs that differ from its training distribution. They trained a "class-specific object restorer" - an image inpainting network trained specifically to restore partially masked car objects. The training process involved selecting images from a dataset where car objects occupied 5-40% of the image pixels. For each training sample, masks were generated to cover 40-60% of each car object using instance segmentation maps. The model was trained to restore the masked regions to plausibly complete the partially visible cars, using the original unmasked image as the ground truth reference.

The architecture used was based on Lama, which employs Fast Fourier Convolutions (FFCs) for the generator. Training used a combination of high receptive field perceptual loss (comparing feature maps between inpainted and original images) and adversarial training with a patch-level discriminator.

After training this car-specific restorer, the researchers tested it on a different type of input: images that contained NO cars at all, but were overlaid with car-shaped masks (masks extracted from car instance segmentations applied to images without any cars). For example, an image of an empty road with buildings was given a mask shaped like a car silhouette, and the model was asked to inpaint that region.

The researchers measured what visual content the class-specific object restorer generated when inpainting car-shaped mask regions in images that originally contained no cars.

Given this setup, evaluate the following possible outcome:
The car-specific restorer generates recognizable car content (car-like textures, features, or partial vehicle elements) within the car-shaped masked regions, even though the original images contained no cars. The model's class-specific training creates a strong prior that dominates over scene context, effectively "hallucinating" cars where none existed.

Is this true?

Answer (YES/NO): YES